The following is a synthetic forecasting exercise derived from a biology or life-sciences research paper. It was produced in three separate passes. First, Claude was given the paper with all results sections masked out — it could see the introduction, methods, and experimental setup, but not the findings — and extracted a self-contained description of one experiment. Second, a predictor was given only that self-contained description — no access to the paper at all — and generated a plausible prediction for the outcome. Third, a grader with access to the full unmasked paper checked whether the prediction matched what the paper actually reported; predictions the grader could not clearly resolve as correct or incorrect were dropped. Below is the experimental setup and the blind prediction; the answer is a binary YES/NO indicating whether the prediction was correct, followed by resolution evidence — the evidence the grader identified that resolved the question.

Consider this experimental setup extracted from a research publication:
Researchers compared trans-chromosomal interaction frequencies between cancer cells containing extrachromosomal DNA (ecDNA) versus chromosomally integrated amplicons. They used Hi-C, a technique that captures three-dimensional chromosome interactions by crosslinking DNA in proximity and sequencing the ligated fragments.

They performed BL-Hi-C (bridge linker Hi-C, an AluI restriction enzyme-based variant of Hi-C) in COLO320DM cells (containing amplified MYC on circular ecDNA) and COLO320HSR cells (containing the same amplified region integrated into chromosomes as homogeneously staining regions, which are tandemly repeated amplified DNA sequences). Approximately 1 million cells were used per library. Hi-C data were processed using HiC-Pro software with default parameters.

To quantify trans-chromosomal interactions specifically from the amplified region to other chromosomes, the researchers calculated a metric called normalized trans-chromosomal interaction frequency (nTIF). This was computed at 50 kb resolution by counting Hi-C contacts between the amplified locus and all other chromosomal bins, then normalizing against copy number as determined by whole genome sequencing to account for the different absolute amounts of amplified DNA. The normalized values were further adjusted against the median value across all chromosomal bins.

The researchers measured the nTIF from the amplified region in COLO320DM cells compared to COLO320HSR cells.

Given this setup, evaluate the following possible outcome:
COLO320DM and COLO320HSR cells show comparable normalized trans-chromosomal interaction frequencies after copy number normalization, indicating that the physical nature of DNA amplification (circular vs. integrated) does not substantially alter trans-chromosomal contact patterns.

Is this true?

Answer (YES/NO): YES